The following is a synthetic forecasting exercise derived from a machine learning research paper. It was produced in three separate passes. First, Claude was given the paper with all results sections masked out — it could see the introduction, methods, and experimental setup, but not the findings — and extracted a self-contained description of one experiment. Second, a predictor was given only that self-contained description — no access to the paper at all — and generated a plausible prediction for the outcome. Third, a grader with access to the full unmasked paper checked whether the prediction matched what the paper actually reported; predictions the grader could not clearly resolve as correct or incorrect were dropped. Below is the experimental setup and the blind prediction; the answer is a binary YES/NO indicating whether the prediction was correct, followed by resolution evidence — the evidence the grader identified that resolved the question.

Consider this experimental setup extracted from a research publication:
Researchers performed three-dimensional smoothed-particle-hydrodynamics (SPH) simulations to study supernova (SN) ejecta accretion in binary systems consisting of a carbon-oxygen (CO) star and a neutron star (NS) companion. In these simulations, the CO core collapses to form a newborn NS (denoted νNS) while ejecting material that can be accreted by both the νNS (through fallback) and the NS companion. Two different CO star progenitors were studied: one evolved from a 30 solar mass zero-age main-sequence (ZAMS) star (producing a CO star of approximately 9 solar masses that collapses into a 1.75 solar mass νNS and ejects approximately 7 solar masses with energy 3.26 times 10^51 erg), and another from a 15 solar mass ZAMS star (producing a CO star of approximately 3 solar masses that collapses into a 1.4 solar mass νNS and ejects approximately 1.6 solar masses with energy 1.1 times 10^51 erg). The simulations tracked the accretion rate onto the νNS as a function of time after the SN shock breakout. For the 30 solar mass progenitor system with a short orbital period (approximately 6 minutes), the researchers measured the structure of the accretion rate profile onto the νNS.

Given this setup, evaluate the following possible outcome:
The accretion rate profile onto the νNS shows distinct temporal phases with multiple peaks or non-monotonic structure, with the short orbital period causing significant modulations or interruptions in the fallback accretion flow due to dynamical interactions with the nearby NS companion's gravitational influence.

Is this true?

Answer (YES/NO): YES